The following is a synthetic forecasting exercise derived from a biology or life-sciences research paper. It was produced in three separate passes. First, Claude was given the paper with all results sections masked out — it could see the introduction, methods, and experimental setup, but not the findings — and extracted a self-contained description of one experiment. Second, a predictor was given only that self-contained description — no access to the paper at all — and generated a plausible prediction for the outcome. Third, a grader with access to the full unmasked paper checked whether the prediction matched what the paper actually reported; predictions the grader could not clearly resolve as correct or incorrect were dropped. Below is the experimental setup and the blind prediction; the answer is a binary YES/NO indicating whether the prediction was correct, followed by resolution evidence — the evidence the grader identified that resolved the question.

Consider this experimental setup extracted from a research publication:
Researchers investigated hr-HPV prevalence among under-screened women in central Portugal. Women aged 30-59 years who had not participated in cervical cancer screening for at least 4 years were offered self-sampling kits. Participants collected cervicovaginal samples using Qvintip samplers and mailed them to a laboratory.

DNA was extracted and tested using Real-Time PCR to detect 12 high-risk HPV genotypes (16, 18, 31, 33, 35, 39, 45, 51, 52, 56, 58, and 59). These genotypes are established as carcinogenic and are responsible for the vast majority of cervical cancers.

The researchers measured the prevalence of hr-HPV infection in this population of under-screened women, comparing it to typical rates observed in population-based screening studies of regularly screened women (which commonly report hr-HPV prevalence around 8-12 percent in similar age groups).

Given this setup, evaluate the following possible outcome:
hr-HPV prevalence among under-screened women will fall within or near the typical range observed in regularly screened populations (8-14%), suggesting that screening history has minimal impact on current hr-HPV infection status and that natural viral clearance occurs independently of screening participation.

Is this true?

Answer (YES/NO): NO